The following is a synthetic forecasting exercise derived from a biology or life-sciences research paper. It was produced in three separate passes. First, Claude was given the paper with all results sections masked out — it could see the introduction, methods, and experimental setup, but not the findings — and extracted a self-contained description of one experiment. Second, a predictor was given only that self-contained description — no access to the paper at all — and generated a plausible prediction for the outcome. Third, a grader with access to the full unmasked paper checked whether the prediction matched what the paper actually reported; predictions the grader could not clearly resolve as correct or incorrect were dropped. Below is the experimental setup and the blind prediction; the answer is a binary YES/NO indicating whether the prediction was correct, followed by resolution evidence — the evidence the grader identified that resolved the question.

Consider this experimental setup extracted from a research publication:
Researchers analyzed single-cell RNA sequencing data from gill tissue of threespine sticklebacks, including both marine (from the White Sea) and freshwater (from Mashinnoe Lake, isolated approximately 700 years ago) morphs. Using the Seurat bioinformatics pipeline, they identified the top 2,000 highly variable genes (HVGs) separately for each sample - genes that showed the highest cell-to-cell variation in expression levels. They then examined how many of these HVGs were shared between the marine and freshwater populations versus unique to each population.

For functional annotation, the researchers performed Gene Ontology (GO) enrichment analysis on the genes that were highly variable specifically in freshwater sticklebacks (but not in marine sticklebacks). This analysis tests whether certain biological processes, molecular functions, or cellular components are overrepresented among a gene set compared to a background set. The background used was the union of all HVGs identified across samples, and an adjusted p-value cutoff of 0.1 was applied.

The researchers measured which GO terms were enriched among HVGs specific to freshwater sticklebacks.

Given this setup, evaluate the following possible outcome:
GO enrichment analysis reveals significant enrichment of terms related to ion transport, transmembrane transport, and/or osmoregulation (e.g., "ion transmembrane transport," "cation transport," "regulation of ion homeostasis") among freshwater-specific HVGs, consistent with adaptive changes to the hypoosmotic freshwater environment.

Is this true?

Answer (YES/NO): NO